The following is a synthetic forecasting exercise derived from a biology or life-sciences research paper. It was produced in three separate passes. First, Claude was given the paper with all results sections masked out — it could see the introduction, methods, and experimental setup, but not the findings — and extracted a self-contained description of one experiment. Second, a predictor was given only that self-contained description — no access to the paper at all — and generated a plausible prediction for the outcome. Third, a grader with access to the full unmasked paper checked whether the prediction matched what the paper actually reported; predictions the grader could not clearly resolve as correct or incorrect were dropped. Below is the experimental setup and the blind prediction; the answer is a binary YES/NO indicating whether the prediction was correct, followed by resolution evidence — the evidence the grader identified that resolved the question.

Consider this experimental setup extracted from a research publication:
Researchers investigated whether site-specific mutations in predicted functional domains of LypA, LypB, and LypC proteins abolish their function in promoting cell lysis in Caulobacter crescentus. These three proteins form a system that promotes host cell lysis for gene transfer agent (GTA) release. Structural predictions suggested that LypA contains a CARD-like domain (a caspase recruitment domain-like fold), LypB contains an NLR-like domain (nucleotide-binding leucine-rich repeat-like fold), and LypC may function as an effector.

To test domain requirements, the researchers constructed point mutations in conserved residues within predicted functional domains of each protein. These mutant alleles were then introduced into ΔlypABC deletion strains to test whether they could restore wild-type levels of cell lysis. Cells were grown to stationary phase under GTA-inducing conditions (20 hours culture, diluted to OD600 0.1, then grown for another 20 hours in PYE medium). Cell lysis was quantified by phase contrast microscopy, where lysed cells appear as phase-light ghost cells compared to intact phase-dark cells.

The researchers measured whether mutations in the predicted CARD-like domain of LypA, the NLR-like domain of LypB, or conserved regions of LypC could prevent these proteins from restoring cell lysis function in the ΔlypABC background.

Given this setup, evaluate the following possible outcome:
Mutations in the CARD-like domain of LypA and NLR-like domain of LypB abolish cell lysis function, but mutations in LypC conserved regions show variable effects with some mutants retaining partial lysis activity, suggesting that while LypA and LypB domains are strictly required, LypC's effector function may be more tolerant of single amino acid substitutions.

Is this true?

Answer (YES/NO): NO